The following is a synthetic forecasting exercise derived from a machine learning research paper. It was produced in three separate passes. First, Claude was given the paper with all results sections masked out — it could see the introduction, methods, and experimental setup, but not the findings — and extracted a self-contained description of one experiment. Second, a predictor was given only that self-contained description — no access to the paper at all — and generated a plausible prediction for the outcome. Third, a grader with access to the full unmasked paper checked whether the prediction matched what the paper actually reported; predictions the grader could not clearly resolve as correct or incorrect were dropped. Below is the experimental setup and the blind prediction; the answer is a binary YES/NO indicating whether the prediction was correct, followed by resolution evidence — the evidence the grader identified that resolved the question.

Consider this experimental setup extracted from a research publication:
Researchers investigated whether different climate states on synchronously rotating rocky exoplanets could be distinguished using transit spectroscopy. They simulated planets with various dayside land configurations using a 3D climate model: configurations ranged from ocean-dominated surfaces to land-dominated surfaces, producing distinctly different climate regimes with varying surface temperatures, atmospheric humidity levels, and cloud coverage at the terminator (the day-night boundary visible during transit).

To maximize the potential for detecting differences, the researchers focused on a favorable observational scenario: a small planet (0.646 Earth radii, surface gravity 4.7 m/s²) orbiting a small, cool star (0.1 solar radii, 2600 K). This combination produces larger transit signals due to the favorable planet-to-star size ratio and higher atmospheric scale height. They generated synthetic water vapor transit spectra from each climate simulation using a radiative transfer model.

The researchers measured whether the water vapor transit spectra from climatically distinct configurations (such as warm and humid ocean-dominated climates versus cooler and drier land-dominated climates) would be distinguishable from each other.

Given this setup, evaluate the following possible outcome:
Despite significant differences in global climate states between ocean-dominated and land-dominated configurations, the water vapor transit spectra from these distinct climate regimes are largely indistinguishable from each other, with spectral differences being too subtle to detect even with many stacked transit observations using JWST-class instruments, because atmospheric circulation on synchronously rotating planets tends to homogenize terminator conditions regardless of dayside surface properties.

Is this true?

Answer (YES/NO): NO